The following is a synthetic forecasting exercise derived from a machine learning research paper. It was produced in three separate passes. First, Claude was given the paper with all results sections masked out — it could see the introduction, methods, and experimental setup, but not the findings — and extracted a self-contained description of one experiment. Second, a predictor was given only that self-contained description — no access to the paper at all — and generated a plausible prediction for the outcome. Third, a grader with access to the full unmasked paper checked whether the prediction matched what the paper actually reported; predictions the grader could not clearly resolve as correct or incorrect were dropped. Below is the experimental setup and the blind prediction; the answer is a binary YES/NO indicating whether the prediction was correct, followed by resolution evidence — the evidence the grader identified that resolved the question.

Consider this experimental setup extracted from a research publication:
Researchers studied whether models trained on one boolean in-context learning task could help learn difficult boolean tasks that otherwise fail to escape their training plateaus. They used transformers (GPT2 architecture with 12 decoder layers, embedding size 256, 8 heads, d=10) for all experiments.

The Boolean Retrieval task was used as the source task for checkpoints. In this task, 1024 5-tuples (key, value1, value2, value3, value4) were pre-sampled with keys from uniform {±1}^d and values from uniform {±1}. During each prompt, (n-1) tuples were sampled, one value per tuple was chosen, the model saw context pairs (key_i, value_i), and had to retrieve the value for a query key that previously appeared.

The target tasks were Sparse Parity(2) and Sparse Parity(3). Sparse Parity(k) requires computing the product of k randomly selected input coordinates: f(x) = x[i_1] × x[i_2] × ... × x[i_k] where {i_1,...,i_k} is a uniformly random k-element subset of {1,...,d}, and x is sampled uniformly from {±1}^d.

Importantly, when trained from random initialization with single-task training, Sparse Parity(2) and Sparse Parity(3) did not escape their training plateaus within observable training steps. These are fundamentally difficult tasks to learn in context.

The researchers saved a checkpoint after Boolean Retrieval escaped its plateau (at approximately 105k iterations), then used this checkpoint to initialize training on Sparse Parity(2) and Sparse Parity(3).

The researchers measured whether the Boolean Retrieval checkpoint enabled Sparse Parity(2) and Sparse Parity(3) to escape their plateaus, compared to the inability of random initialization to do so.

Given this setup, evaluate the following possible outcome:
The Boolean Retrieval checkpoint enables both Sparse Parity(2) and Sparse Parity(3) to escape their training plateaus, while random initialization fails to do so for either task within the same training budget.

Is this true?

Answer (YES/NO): NO